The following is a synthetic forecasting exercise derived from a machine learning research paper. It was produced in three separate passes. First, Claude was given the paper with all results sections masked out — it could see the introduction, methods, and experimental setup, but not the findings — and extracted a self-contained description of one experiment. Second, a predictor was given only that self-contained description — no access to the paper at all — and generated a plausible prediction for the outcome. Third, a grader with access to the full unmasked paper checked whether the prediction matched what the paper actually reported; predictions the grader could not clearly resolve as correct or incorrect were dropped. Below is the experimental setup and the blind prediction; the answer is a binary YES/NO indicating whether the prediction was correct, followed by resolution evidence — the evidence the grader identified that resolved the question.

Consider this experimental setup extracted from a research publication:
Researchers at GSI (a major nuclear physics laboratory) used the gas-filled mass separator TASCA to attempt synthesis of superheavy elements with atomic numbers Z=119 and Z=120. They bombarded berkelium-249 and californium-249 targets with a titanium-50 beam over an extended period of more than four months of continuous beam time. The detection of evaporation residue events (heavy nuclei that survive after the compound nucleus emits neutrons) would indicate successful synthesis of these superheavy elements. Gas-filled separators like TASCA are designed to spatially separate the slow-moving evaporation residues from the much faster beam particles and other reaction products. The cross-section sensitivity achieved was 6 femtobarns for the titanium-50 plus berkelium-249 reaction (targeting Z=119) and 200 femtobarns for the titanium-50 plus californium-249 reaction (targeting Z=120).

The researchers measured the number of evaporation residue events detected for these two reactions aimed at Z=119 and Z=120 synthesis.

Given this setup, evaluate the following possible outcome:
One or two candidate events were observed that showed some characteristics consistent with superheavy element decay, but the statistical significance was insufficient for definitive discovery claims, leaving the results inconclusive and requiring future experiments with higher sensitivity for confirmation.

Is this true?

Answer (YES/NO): NO